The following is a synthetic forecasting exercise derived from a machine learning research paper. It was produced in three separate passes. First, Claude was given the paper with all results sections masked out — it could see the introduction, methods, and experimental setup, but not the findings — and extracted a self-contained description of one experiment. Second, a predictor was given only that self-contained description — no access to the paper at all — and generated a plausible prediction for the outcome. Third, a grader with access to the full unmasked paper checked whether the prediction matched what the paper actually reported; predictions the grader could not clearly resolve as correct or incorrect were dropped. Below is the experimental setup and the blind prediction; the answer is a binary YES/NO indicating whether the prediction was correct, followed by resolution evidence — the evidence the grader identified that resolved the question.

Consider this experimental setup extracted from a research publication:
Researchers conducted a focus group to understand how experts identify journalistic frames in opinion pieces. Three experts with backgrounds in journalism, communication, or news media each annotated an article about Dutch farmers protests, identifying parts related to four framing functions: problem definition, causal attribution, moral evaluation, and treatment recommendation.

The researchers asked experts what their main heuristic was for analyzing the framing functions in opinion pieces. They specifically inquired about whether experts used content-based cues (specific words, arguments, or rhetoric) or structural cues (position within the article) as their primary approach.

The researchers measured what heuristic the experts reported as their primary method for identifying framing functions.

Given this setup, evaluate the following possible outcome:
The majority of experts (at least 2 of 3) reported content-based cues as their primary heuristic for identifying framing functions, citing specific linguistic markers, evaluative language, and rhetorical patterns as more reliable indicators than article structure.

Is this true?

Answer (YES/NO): NO